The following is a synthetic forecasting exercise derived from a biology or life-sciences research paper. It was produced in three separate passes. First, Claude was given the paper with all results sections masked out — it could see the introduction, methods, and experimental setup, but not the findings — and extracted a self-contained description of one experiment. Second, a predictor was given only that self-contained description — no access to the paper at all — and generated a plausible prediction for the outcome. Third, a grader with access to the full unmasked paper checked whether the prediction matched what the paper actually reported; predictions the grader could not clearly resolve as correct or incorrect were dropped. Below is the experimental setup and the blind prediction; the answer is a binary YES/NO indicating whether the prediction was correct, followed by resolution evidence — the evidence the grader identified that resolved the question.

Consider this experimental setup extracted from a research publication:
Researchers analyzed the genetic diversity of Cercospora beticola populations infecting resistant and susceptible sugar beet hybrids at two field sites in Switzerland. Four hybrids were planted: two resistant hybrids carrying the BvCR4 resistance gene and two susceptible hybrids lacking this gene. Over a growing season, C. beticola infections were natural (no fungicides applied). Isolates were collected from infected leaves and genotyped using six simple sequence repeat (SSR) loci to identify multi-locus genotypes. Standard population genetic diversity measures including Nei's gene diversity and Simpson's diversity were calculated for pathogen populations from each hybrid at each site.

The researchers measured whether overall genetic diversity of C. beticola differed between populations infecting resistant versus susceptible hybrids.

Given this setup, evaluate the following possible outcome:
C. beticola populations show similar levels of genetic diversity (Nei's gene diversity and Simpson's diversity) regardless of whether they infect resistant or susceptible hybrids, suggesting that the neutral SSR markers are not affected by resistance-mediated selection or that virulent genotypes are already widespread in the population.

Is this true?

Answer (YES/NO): YES